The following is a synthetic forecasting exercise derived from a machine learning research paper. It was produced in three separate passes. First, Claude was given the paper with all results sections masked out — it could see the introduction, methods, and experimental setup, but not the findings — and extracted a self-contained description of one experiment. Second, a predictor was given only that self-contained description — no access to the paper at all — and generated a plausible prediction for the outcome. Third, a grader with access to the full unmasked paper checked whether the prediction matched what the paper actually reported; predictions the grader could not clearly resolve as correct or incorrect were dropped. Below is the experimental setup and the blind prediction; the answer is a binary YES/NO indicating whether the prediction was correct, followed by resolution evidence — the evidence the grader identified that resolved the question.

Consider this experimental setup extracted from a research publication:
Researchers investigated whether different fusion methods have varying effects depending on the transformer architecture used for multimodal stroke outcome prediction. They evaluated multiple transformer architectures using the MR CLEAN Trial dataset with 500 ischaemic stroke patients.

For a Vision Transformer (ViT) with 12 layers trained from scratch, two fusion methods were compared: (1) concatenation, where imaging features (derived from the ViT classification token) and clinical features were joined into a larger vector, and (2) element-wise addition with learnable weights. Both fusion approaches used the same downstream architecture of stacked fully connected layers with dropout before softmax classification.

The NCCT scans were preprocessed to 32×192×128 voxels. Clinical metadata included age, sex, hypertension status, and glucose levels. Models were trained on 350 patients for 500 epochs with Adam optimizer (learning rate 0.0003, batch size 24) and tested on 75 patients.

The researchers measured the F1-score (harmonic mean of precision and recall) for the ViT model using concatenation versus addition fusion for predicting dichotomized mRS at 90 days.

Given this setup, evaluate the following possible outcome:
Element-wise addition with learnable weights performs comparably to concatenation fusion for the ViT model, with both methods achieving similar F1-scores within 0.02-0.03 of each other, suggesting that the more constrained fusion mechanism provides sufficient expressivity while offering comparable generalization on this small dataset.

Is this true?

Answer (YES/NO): NO